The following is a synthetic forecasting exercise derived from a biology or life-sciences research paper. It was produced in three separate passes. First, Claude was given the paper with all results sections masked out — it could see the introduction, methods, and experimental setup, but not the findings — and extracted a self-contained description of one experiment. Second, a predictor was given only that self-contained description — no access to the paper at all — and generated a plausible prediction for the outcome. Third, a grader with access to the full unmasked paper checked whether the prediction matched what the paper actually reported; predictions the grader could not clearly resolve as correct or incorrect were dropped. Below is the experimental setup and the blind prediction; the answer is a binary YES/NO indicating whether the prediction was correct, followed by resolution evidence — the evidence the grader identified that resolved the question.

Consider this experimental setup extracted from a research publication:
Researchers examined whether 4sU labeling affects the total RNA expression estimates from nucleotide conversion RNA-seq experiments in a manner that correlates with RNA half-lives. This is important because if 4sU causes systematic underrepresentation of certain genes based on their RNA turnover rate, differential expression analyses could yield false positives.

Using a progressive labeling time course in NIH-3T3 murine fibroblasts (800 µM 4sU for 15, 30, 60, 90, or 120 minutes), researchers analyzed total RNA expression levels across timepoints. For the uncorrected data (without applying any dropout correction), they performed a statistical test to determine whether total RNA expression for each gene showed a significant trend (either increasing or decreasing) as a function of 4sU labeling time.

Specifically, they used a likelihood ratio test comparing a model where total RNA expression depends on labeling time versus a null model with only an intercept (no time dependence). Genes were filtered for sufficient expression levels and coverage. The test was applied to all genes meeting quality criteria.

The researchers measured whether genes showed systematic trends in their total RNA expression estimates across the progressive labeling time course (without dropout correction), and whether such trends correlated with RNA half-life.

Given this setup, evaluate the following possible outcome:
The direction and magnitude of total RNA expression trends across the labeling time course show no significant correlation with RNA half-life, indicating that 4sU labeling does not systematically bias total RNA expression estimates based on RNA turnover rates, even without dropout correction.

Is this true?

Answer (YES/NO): NO